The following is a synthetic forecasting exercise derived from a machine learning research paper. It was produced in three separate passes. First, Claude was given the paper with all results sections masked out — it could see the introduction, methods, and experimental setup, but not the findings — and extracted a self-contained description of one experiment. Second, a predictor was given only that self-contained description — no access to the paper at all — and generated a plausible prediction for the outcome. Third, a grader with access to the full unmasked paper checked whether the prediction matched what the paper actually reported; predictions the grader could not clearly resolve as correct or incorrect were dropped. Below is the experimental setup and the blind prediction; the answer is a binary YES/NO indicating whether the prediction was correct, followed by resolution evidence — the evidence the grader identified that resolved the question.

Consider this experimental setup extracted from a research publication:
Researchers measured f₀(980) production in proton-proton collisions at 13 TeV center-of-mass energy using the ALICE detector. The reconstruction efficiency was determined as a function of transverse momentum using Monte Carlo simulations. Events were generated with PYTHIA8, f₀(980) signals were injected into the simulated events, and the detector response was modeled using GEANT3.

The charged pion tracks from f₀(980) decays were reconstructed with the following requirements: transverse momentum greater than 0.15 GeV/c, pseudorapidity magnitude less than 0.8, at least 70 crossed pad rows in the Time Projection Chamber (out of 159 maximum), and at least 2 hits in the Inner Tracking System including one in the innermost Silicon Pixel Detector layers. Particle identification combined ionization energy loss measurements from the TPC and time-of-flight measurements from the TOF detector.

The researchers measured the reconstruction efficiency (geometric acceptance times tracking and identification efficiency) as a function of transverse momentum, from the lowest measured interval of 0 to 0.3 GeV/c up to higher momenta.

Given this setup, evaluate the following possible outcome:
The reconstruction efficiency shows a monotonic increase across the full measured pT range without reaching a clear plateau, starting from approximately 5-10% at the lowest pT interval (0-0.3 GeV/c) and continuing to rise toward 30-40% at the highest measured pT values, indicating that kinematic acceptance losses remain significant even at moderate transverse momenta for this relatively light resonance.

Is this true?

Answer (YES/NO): NO